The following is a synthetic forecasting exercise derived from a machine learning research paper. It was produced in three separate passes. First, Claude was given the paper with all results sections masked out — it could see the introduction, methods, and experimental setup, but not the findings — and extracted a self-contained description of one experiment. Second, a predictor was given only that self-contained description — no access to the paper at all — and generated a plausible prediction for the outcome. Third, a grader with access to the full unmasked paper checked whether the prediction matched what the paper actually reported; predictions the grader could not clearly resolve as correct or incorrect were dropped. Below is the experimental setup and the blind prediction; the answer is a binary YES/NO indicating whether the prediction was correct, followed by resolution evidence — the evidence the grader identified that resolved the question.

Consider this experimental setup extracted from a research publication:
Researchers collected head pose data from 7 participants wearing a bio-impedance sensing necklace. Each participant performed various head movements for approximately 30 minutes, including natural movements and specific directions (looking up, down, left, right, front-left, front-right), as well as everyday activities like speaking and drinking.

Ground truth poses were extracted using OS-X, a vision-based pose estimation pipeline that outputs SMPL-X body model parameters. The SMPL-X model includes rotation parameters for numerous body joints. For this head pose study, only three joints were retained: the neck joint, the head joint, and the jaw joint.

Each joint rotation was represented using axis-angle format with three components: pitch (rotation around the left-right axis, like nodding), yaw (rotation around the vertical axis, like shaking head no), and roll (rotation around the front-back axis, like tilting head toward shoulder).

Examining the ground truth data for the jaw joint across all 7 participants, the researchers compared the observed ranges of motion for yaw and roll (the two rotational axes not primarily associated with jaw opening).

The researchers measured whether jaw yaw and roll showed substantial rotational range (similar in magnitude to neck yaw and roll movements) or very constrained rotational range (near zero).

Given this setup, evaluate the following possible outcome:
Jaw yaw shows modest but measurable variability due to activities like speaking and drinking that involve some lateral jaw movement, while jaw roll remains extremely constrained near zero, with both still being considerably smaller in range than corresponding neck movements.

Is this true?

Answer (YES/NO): NO